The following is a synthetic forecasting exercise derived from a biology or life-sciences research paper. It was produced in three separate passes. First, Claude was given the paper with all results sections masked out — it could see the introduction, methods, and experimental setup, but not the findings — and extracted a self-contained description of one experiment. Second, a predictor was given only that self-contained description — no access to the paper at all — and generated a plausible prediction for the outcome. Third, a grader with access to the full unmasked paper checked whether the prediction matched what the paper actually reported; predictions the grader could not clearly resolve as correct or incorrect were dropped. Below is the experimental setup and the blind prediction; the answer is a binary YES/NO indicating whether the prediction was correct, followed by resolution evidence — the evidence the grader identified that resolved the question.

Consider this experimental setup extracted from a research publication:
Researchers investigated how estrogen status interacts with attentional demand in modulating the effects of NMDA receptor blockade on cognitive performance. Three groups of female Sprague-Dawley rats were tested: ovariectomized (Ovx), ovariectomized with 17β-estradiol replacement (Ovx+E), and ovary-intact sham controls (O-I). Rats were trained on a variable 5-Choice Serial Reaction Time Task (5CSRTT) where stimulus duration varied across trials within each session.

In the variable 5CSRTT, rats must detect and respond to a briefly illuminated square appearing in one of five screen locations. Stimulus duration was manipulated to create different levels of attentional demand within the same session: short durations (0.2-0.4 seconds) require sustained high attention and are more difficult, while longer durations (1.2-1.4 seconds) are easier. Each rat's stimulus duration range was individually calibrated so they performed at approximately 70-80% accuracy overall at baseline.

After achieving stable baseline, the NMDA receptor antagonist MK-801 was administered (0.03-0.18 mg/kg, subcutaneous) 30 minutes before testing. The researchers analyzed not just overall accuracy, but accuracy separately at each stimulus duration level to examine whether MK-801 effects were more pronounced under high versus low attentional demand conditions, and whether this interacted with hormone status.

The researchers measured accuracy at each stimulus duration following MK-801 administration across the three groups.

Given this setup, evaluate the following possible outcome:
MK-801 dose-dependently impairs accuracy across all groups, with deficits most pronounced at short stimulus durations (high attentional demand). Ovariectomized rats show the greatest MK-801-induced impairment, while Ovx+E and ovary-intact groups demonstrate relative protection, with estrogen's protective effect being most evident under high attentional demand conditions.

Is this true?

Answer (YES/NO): NO